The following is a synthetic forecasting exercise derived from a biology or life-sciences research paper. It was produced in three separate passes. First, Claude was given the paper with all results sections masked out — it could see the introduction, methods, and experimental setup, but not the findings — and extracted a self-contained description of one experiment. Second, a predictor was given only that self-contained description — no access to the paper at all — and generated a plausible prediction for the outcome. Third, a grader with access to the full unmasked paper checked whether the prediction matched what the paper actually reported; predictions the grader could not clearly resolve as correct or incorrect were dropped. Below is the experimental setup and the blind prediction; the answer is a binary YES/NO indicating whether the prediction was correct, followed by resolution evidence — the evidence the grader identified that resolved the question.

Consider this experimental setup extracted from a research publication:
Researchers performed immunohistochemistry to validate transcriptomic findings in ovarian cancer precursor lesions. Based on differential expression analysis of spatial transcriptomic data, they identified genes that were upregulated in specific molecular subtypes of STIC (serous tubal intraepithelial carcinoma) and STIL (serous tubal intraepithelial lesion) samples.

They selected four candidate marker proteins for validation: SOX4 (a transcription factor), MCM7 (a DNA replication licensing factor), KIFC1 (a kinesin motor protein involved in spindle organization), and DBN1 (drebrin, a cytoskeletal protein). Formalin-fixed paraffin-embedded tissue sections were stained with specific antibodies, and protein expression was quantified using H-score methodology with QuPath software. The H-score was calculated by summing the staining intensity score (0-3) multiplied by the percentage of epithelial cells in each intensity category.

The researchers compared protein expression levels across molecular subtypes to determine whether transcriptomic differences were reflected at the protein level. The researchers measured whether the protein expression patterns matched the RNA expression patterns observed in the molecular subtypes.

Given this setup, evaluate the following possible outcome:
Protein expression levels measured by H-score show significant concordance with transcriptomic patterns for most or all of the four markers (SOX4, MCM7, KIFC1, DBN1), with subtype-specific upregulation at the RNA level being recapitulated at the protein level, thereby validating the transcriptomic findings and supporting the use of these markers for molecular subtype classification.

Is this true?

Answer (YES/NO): NO